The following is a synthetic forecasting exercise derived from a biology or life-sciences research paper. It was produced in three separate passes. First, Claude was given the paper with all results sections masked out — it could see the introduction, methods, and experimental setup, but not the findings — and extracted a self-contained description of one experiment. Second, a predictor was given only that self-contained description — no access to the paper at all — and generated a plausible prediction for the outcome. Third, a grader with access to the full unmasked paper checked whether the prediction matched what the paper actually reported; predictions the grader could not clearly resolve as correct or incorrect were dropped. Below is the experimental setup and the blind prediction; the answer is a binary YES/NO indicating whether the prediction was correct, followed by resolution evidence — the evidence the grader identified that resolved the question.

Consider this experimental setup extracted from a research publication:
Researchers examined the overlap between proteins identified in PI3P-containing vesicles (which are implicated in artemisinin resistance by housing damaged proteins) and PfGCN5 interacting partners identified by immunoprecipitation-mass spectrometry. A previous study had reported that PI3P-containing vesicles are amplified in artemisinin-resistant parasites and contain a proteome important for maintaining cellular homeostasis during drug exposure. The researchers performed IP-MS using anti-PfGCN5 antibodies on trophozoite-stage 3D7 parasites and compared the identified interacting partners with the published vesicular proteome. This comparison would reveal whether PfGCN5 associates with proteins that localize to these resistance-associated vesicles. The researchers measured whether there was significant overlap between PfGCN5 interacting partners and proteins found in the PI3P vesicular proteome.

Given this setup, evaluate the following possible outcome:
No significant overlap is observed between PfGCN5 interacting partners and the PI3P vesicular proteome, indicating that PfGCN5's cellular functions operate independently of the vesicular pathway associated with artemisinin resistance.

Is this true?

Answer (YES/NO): NO